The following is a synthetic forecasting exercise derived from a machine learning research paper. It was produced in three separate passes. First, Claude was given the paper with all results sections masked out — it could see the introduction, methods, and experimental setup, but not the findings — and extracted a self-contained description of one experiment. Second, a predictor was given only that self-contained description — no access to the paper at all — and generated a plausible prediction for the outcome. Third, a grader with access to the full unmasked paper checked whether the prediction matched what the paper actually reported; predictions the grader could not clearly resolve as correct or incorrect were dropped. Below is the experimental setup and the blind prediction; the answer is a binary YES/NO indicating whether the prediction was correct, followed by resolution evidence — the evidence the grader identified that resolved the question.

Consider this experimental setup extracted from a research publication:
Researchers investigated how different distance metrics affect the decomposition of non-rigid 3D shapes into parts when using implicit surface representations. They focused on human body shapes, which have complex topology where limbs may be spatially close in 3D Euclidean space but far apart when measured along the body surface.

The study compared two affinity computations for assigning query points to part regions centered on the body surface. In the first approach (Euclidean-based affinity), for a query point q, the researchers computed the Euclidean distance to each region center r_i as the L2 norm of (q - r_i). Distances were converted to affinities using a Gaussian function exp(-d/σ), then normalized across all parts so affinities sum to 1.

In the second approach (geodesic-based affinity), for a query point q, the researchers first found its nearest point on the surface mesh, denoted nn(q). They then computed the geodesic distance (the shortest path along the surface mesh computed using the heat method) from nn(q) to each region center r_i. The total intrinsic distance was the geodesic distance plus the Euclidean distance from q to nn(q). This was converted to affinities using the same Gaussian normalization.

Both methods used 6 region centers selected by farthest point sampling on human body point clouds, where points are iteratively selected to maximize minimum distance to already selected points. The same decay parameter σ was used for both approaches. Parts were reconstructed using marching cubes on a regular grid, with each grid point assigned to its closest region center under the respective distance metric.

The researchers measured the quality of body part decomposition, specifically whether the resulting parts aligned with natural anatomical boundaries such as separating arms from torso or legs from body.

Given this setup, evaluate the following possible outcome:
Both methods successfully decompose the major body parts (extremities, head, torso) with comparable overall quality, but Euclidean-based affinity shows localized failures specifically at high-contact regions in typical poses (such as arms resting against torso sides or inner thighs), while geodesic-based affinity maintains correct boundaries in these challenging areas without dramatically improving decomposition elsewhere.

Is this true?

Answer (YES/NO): NO